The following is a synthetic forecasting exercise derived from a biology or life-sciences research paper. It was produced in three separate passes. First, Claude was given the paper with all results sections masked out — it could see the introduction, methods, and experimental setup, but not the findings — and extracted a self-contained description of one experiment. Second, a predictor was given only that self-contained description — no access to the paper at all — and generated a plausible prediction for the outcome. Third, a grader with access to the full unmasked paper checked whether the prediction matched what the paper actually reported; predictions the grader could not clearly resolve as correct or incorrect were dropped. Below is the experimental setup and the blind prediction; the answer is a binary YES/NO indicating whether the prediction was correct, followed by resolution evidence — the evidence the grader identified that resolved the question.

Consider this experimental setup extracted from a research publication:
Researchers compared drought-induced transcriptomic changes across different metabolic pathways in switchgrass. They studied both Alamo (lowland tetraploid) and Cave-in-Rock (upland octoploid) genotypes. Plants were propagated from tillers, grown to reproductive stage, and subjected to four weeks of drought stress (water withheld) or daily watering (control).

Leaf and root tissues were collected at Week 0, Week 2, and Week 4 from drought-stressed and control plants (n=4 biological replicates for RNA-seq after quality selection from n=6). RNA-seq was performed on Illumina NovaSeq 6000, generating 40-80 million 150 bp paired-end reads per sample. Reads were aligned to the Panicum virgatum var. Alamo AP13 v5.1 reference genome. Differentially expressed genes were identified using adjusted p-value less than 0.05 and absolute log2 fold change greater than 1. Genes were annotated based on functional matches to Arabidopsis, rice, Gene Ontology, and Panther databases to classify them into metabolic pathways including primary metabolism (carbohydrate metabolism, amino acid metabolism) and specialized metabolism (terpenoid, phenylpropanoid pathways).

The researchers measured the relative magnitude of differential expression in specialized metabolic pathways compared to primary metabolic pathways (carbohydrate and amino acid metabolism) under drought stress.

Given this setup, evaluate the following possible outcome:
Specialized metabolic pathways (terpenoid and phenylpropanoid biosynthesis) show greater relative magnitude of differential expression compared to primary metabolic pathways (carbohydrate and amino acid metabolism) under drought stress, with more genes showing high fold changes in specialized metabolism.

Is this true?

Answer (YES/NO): NO